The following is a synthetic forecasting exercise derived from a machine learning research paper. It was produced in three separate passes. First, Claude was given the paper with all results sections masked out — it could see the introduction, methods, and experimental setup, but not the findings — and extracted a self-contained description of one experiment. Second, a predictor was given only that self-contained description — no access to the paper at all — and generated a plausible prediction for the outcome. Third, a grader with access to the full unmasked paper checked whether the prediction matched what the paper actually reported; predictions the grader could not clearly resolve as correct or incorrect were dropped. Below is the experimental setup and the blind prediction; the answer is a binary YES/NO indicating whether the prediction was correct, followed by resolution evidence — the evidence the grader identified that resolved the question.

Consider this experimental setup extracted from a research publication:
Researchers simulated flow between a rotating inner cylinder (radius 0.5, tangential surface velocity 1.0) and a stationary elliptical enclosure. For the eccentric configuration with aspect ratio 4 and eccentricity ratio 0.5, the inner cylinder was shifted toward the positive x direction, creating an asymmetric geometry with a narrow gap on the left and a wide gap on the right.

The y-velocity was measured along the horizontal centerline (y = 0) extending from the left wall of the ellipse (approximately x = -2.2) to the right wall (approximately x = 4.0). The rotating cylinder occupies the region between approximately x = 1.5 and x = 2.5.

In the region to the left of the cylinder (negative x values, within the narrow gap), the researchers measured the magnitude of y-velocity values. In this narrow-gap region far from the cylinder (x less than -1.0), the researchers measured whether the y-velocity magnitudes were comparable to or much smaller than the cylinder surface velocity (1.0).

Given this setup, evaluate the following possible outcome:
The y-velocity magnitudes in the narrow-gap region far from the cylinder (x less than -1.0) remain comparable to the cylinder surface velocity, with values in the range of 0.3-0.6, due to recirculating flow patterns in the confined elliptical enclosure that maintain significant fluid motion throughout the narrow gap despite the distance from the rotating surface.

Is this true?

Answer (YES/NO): NO